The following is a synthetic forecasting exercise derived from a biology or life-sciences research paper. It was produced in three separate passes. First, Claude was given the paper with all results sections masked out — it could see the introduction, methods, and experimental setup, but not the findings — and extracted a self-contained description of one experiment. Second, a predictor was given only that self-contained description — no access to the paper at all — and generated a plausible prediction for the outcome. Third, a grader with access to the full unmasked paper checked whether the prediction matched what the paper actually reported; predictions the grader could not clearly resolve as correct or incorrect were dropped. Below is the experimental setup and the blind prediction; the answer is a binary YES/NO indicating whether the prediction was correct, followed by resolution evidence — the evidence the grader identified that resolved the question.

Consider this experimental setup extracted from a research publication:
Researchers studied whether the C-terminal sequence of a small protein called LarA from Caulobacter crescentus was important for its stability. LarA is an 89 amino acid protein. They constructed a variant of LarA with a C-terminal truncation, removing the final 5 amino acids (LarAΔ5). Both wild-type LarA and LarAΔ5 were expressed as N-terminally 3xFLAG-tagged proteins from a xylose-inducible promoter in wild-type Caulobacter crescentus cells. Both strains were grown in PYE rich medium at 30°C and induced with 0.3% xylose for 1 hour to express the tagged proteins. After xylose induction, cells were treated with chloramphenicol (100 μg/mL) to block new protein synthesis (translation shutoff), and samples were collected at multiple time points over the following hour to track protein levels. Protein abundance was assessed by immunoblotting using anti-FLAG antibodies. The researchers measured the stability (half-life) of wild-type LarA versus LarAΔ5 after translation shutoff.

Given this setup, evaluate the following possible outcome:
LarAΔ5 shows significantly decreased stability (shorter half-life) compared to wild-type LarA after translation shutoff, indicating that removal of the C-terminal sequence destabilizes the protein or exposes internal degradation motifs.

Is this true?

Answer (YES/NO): NO